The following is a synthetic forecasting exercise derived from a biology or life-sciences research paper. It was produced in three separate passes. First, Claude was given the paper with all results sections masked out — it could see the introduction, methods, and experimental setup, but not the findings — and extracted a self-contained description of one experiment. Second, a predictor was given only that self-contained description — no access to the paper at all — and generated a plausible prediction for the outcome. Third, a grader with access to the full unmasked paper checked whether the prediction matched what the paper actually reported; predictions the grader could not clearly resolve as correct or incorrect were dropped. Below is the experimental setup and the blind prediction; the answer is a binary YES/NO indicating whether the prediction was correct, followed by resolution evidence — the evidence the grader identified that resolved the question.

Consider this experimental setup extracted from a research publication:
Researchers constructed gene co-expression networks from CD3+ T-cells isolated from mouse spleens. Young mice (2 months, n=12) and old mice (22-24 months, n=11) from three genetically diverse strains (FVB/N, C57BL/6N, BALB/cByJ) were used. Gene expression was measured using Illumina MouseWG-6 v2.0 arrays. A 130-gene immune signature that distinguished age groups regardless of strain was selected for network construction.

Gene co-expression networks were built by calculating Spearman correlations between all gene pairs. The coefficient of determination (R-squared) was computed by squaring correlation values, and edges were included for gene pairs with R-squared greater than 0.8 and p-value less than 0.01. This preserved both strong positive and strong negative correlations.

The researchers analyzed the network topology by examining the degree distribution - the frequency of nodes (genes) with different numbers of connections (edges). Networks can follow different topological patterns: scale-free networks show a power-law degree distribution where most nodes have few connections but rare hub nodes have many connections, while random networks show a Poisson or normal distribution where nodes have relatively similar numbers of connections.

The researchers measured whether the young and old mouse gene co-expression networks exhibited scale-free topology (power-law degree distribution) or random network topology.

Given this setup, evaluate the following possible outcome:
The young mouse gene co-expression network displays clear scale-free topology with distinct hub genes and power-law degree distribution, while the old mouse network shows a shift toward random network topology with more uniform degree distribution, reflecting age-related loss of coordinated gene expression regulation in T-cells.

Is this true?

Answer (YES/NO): NO